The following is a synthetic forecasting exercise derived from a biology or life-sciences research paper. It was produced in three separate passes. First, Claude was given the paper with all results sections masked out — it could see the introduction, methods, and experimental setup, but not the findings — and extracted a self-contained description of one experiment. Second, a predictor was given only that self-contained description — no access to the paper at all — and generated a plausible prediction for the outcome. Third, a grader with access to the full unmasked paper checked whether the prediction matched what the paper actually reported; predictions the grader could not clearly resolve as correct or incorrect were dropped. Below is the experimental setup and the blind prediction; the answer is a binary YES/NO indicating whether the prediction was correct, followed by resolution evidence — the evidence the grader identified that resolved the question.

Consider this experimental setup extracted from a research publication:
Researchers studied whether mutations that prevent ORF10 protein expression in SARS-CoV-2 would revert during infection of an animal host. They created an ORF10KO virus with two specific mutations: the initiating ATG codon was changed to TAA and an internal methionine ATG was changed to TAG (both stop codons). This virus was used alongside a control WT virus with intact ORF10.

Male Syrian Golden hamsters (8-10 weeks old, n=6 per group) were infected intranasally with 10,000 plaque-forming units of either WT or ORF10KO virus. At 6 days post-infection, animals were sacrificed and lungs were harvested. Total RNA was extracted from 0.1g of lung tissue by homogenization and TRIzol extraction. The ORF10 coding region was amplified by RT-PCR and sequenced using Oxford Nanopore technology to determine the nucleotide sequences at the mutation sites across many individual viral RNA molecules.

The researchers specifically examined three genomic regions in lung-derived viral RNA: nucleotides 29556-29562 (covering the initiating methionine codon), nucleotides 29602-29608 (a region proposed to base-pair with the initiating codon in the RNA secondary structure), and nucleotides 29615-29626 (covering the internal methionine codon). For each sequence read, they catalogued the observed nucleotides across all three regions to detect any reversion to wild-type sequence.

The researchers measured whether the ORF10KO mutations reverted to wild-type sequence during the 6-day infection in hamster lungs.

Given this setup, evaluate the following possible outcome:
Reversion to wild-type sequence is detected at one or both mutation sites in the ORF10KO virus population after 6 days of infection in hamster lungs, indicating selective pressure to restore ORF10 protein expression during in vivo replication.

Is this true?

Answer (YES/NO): YES